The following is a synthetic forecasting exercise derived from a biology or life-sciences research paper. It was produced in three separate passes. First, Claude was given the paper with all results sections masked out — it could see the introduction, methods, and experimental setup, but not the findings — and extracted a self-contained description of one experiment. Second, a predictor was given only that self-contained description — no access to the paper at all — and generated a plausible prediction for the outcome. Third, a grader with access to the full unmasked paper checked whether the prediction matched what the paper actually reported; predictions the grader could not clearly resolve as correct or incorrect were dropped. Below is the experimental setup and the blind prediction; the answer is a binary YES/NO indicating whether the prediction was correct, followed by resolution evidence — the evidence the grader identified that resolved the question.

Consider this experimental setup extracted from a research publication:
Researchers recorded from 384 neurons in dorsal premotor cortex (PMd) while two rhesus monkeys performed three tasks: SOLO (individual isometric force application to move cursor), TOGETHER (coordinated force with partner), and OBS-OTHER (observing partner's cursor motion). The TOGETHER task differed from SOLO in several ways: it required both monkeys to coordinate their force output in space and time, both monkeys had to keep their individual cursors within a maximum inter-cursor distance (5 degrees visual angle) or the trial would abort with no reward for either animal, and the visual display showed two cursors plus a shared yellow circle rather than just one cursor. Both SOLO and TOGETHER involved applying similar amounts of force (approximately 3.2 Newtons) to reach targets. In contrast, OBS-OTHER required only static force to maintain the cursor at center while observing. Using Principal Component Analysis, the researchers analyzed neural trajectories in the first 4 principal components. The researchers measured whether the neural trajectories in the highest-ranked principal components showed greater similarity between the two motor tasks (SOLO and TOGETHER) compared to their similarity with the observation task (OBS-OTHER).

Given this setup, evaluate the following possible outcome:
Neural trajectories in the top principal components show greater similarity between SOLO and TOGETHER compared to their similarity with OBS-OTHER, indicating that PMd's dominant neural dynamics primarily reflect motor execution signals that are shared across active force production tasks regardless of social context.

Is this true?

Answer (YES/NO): NO